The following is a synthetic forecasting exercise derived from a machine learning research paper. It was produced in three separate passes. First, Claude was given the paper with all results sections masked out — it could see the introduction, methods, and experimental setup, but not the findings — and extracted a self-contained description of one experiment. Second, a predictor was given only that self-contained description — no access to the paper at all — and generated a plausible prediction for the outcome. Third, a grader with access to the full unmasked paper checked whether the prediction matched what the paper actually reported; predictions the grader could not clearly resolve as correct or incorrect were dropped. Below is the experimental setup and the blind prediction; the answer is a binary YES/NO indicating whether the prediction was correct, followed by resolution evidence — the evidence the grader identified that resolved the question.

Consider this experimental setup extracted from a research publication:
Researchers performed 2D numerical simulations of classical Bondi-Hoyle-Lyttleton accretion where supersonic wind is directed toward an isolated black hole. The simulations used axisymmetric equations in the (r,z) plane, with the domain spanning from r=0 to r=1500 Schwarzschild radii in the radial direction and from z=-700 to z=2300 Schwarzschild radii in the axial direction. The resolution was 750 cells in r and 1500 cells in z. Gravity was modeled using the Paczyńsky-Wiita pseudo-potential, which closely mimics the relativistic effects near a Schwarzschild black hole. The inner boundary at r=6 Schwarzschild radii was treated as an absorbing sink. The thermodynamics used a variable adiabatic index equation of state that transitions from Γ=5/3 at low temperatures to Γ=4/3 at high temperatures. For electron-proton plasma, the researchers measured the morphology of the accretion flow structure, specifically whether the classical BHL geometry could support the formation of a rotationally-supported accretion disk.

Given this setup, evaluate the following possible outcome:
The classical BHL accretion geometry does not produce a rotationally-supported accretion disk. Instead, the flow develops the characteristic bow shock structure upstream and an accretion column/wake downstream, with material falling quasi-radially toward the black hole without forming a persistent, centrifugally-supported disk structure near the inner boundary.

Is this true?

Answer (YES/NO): YES